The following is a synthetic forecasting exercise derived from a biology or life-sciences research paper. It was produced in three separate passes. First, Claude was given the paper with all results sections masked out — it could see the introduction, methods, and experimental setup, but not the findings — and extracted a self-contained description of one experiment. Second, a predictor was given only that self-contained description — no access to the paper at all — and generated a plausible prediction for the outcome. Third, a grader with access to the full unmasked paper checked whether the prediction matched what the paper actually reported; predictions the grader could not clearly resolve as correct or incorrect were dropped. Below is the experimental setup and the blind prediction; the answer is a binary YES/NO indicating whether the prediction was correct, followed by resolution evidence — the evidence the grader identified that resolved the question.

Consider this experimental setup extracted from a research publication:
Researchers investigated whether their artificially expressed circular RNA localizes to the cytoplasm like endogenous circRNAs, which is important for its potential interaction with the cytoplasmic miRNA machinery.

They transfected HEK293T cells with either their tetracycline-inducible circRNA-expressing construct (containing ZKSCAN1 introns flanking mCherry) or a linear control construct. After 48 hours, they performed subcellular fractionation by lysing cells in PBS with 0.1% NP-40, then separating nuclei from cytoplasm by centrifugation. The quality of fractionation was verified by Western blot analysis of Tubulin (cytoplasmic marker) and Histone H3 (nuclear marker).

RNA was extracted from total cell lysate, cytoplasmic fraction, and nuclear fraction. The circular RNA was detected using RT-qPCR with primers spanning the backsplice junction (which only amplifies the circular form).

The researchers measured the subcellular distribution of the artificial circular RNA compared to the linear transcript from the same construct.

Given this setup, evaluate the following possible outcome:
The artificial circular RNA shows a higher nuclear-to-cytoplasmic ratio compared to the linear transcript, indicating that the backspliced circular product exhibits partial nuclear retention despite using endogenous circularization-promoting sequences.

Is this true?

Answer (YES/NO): NO